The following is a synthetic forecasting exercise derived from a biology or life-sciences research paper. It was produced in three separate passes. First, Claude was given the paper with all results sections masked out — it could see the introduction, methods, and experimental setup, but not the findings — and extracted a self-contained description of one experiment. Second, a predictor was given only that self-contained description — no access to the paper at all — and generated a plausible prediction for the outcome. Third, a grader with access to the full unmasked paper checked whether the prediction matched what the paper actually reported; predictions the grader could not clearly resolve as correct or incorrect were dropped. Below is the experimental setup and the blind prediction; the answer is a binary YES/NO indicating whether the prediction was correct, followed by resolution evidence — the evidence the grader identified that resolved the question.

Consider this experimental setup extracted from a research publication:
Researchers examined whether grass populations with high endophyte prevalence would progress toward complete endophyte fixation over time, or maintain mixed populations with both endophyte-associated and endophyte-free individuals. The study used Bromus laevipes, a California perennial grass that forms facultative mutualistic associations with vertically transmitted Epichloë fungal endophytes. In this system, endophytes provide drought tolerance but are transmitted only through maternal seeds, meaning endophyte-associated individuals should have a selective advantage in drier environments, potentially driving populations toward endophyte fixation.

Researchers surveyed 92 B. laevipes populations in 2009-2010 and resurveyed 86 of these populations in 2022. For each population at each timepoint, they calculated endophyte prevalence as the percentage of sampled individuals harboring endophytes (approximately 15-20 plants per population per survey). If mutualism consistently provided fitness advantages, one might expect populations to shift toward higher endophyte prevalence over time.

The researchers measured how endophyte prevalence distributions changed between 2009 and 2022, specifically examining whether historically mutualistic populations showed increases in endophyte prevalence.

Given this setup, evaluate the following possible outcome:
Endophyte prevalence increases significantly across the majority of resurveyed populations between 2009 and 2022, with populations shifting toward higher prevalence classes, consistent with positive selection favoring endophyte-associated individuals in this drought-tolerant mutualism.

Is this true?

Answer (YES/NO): NO